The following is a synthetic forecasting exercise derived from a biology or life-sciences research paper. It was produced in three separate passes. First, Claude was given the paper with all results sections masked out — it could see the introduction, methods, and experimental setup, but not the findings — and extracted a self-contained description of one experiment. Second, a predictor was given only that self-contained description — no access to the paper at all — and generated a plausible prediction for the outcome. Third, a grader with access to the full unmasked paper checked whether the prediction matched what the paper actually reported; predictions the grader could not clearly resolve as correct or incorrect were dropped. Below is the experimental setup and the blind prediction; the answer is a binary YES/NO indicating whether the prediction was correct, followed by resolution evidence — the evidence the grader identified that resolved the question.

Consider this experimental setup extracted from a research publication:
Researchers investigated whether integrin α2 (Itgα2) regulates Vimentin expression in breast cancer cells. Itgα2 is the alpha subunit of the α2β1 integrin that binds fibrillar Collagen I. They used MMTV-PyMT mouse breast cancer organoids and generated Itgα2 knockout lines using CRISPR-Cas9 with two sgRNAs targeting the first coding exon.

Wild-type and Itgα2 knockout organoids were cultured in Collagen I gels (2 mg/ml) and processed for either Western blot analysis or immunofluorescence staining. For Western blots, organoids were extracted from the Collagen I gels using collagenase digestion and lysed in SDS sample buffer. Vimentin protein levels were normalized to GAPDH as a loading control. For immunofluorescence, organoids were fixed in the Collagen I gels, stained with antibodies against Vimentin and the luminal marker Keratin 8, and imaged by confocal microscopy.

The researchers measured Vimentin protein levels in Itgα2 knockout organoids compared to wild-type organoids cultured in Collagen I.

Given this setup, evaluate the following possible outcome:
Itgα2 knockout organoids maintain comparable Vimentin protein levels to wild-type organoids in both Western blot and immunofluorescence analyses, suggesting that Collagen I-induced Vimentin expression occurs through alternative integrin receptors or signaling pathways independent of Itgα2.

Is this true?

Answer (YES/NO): NO